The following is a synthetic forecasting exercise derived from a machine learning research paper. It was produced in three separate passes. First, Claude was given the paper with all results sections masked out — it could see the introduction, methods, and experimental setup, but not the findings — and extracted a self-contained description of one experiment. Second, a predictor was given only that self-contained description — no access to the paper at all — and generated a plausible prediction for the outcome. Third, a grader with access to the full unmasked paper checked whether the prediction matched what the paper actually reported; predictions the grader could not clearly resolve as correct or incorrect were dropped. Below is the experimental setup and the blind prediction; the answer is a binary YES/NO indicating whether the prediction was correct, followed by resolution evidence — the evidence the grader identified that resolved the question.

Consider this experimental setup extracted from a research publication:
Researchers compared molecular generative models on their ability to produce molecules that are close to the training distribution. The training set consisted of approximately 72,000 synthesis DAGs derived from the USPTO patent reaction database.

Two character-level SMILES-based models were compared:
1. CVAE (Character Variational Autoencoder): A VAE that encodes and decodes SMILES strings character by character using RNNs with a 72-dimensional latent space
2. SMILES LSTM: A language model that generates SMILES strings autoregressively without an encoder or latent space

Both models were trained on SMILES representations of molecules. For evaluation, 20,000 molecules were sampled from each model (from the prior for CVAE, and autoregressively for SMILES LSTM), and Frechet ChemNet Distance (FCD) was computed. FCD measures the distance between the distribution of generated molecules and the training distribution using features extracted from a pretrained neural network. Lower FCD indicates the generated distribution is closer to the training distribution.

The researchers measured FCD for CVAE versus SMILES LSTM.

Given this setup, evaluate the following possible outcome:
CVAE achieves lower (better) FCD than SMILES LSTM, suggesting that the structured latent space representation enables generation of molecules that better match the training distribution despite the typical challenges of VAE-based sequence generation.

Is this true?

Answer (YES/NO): YES